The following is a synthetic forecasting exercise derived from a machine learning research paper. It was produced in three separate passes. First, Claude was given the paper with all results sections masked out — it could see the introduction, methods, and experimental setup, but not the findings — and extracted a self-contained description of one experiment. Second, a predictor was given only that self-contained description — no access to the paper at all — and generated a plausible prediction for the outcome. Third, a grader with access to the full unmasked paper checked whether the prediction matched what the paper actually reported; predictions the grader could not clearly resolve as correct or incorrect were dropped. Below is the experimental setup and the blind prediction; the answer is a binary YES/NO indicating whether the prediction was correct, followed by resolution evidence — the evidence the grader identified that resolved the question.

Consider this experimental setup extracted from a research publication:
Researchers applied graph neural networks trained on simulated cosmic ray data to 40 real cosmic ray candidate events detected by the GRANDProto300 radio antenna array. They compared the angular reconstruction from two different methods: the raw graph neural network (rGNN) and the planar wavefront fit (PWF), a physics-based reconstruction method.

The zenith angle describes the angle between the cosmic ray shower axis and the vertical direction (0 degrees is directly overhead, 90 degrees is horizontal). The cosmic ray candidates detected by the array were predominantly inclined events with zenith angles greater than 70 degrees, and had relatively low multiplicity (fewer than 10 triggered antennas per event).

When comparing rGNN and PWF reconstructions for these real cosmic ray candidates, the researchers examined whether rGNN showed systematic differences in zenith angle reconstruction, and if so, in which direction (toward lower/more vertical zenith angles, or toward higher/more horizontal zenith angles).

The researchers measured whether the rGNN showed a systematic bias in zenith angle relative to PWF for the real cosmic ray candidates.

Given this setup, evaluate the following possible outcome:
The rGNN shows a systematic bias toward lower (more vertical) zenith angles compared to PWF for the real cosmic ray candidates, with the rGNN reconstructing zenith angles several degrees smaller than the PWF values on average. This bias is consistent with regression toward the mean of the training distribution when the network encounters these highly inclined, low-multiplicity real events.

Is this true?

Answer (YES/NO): YES